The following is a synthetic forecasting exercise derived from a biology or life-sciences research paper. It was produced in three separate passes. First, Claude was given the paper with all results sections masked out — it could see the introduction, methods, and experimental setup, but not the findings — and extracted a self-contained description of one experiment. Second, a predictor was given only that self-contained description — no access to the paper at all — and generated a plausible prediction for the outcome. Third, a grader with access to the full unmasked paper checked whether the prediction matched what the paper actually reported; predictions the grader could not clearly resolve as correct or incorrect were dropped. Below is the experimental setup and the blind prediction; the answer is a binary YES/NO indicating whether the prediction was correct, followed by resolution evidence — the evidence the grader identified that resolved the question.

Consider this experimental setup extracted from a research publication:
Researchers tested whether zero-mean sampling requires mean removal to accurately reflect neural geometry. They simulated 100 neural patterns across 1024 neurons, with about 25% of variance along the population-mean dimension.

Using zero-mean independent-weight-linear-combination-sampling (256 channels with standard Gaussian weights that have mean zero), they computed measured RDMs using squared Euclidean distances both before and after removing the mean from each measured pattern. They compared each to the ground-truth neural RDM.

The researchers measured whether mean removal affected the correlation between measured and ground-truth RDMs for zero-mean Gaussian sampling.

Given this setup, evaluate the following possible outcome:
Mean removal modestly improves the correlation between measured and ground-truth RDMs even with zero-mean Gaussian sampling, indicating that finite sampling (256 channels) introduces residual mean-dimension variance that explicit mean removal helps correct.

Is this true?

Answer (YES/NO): NO